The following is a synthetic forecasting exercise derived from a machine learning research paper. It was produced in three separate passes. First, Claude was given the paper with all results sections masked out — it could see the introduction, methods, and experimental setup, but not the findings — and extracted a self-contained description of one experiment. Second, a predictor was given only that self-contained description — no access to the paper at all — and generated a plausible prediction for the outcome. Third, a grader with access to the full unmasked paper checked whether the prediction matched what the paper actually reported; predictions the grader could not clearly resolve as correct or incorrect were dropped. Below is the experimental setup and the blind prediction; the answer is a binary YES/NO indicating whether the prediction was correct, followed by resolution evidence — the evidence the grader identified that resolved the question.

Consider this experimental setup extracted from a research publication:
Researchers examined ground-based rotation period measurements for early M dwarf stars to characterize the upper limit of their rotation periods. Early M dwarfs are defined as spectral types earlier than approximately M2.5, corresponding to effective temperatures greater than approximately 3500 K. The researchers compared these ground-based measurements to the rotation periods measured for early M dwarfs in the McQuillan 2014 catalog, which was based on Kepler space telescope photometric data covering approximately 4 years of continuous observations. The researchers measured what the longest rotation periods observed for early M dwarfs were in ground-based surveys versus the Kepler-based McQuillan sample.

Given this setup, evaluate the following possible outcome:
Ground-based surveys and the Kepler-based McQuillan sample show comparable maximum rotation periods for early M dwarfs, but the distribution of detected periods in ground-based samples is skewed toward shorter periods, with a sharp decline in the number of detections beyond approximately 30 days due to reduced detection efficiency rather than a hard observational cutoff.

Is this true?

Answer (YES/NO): NO